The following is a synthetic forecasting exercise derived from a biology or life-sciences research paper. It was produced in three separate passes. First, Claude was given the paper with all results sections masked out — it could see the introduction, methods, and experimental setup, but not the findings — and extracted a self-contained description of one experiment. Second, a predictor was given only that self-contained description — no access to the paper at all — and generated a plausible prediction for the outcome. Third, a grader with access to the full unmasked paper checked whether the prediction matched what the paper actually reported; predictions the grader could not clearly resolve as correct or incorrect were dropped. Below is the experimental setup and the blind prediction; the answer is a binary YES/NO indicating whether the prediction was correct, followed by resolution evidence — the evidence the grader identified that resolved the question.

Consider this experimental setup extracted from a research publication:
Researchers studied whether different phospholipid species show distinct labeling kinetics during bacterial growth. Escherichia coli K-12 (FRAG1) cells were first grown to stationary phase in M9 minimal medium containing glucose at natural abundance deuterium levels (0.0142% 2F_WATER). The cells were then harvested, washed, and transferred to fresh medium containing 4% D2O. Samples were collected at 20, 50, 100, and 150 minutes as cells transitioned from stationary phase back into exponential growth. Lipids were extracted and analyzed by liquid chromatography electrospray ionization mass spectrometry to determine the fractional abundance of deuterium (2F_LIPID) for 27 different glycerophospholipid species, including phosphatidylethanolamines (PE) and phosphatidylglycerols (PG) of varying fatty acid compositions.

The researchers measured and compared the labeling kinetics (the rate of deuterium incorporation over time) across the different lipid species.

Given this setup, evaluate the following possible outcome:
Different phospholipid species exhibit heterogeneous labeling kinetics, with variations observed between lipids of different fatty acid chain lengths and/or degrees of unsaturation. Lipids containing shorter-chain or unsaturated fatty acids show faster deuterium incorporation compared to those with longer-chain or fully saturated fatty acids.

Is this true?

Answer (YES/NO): YES